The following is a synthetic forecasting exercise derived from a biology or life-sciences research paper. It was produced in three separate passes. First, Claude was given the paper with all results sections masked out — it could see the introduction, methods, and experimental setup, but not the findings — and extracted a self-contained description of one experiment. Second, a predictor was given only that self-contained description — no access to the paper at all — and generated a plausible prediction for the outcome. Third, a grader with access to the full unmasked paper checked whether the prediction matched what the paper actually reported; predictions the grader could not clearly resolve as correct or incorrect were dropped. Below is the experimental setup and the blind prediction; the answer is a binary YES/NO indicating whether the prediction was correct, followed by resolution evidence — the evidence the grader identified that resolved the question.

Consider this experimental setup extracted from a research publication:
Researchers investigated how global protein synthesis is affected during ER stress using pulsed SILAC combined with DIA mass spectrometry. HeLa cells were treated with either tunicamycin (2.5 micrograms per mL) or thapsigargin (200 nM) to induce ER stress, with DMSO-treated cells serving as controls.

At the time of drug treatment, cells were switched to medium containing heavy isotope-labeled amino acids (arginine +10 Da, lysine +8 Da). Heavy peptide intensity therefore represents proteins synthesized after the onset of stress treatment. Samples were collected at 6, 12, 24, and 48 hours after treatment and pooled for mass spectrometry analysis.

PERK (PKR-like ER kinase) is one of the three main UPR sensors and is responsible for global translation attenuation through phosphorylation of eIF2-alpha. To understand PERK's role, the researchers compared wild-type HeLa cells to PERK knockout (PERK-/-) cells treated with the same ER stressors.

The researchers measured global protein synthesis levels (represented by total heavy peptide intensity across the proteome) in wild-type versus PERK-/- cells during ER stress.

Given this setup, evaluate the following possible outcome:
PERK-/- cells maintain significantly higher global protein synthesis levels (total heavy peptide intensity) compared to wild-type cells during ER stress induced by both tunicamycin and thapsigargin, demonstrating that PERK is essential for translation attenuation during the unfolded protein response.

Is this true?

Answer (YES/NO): YES